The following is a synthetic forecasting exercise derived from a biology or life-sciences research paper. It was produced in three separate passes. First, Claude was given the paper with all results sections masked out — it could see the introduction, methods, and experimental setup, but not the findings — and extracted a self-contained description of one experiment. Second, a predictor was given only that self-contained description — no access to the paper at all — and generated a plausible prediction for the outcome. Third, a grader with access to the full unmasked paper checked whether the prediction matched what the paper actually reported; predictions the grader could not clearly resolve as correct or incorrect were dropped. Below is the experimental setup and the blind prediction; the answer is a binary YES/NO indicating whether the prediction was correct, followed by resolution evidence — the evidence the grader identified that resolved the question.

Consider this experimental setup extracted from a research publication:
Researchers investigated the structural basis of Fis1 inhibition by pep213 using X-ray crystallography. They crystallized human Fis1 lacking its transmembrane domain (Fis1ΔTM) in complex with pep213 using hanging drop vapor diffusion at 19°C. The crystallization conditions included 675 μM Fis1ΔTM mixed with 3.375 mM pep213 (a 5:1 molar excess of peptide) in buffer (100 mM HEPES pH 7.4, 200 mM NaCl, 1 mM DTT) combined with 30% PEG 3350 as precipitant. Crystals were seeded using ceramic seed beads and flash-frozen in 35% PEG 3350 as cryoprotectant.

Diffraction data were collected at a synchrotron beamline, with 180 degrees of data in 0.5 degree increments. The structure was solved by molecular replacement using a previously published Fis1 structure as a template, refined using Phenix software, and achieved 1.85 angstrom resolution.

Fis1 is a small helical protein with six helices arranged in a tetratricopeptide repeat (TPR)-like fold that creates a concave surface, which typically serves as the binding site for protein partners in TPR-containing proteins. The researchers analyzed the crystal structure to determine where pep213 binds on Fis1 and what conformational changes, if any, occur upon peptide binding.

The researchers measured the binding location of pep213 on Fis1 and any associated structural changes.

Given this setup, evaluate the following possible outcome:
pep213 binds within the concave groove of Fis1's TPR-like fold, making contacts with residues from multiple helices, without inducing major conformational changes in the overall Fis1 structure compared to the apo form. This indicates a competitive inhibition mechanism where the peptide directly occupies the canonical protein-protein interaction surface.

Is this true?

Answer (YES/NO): YES